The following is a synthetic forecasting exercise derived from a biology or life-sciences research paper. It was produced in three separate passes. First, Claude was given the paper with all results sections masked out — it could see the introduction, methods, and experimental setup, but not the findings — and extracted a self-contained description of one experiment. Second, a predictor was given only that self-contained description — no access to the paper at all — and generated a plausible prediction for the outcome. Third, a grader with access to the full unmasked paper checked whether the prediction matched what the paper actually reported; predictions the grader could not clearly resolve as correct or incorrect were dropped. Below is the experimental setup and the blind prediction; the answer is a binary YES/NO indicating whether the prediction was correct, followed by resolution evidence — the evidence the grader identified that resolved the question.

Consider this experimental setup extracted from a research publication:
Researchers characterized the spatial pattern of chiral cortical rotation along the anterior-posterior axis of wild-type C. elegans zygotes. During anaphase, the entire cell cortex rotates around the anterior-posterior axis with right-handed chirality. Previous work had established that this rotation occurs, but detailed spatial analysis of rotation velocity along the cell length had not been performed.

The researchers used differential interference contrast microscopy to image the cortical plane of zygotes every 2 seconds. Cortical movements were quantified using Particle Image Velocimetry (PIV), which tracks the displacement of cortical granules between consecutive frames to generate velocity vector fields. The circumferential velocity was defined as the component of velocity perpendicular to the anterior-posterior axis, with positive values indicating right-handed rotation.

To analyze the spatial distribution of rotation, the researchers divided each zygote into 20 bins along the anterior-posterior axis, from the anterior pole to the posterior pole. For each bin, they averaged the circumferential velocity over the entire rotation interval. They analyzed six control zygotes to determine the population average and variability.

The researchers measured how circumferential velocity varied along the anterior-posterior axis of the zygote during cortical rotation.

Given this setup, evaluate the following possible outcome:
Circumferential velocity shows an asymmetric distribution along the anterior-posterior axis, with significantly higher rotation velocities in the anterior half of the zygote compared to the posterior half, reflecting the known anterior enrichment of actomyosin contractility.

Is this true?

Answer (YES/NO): NO